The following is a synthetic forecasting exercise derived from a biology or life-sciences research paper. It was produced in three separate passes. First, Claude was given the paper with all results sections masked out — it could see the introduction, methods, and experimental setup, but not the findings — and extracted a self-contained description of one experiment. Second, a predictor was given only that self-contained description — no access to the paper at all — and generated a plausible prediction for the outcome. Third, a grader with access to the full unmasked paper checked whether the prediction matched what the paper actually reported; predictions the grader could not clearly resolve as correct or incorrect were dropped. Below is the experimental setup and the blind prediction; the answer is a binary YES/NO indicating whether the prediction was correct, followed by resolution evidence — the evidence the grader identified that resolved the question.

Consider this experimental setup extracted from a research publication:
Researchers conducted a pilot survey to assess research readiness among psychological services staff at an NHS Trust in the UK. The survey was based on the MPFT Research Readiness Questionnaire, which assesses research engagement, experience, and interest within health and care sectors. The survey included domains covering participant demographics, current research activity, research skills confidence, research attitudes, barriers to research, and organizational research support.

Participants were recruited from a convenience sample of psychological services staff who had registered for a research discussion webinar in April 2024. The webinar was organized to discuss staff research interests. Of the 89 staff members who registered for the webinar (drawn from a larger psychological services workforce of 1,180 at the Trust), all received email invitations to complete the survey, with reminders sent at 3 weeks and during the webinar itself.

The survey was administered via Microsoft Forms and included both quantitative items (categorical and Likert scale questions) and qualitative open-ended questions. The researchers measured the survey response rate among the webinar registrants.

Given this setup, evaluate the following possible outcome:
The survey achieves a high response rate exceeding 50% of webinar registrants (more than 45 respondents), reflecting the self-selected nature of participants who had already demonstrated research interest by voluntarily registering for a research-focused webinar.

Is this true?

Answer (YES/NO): NO